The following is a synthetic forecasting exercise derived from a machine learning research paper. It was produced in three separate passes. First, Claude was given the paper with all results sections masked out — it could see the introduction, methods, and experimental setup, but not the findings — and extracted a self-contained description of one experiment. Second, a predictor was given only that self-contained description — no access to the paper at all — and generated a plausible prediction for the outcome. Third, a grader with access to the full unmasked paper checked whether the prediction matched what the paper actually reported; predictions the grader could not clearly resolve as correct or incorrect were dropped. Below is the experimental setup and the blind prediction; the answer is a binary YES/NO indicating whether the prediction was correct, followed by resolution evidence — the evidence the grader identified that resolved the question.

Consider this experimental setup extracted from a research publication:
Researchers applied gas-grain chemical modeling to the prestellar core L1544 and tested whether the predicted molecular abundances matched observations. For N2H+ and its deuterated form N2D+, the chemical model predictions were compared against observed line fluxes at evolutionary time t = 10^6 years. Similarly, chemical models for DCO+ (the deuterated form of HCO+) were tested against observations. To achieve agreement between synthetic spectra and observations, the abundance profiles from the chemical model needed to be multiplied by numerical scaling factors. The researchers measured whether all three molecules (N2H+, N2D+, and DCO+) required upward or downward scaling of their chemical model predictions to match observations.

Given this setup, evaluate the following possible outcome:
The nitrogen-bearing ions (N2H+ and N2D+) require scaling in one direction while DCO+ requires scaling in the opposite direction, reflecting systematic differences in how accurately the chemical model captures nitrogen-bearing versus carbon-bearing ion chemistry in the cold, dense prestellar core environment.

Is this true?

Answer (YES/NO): YES